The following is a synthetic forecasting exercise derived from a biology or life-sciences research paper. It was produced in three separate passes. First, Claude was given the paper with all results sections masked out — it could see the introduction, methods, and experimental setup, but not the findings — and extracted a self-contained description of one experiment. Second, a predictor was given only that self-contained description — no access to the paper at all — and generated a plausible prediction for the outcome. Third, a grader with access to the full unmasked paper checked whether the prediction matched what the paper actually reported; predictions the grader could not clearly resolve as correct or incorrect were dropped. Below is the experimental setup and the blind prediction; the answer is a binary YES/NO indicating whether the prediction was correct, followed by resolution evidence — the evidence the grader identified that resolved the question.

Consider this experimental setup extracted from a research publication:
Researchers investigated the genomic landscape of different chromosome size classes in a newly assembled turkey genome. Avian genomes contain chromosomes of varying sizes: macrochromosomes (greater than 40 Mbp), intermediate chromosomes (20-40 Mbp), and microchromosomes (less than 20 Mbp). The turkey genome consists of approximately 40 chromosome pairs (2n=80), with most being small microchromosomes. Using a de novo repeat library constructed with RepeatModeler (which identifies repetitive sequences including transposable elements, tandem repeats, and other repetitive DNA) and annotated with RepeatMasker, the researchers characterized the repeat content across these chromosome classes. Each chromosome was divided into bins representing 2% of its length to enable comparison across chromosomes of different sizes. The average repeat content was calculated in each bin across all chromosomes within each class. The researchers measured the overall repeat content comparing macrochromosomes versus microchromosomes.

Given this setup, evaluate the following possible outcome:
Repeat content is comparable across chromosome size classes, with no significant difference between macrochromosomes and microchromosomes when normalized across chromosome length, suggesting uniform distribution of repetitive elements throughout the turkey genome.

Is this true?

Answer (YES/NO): NO